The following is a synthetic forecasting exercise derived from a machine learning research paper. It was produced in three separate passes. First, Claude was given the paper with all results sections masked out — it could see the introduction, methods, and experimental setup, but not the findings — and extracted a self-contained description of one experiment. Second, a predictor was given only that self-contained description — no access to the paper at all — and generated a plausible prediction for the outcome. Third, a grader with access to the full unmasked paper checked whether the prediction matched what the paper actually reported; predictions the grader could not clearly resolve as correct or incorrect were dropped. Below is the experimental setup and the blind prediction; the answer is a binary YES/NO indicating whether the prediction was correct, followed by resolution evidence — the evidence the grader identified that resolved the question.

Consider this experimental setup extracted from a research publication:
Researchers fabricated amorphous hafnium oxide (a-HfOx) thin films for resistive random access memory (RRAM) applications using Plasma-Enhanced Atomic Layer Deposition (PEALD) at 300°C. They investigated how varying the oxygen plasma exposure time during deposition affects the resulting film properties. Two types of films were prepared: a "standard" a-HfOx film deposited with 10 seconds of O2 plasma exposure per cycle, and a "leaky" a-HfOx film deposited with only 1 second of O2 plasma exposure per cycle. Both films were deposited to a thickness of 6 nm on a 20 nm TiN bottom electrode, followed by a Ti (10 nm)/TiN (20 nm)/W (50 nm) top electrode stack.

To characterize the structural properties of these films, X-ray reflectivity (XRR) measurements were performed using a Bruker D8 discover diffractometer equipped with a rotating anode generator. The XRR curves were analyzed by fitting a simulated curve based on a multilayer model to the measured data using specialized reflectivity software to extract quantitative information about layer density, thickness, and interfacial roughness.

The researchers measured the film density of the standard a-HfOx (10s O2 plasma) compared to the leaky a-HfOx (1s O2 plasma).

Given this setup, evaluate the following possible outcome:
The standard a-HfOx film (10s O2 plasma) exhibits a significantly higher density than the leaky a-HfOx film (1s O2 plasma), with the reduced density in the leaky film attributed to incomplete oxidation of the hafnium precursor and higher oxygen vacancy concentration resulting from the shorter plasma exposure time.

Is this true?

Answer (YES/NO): YES